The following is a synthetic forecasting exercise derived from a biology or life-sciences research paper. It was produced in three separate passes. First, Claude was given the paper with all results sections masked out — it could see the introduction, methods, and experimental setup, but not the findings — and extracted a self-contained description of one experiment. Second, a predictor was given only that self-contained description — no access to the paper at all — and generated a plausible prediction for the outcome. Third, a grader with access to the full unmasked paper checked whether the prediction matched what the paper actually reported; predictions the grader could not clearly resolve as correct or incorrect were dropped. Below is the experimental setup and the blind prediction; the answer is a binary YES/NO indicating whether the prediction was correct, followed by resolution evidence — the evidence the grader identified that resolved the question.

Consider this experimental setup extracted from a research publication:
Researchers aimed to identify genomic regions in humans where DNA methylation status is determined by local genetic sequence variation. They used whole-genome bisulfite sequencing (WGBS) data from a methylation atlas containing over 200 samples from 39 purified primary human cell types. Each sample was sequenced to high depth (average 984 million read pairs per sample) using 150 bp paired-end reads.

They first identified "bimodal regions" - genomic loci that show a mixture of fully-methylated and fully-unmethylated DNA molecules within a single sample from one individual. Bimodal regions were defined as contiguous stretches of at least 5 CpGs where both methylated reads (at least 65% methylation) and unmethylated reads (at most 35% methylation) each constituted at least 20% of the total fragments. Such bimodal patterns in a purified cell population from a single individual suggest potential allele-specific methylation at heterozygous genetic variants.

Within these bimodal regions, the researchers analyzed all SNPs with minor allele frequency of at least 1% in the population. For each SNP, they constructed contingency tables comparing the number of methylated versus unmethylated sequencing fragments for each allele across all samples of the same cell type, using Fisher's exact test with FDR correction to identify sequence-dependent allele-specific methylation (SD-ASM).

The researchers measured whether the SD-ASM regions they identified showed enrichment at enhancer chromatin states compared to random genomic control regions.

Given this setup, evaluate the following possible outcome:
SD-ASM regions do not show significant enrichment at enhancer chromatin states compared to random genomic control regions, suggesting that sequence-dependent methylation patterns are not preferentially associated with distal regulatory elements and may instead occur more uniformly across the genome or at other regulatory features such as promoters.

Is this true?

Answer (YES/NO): NO